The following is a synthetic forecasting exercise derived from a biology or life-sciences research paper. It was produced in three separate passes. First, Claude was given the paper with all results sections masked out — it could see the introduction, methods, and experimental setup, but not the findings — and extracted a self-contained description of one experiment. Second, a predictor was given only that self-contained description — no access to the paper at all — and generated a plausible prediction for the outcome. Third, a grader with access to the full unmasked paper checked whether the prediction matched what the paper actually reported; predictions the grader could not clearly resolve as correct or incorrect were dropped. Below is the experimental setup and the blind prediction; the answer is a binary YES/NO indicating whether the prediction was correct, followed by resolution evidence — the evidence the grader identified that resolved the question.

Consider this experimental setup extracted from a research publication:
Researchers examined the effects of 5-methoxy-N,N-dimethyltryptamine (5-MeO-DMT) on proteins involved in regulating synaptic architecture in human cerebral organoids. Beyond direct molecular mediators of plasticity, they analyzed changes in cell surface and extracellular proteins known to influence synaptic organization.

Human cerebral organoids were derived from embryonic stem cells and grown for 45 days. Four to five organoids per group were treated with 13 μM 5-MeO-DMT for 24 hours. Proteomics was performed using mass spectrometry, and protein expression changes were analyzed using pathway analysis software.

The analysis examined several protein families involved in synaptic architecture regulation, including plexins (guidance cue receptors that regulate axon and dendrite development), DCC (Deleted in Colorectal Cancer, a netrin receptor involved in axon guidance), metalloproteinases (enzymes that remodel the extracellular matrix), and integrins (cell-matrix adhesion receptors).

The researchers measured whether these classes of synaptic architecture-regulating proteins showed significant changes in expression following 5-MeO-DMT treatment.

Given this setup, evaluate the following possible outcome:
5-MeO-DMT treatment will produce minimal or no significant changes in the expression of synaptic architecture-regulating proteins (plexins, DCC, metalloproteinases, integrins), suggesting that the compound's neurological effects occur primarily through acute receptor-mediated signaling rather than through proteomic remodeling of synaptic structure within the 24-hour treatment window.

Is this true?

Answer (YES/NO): NO